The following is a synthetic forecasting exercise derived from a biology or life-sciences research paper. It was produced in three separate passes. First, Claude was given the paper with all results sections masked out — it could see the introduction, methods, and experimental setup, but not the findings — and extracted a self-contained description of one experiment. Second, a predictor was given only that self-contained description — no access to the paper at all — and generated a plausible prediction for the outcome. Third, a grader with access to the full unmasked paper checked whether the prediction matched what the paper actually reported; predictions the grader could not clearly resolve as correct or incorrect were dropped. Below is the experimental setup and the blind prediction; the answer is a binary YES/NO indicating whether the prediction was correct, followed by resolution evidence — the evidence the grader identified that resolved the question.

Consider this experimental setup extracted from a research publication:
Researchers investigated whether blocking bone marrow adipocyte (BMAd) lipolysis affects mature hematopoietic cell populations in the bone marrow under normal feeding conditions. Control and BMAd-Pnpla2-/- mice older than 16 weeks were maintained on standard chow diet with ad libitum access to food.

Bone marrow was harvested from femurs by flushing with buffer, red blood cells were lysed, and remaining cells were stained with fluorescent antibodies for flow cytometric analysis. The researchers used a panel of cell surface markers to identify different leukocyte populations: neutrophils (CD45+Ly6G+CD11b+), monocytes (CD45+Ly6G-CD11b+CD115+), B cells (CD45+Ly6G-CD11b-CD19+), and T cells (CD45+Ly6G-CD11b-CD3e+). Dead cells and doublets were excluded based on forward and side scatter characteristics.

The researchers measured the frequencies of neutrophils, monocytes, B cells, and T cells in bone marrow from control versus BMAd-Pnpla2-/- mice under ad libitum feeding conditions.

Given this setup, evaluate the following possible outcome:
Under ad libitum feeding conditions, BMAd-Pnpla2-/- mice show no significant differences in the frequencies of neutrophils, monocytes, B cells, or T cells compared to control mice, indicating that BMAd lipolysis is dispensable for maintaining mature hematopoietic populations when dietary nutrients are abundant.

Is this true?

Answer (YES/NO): YES